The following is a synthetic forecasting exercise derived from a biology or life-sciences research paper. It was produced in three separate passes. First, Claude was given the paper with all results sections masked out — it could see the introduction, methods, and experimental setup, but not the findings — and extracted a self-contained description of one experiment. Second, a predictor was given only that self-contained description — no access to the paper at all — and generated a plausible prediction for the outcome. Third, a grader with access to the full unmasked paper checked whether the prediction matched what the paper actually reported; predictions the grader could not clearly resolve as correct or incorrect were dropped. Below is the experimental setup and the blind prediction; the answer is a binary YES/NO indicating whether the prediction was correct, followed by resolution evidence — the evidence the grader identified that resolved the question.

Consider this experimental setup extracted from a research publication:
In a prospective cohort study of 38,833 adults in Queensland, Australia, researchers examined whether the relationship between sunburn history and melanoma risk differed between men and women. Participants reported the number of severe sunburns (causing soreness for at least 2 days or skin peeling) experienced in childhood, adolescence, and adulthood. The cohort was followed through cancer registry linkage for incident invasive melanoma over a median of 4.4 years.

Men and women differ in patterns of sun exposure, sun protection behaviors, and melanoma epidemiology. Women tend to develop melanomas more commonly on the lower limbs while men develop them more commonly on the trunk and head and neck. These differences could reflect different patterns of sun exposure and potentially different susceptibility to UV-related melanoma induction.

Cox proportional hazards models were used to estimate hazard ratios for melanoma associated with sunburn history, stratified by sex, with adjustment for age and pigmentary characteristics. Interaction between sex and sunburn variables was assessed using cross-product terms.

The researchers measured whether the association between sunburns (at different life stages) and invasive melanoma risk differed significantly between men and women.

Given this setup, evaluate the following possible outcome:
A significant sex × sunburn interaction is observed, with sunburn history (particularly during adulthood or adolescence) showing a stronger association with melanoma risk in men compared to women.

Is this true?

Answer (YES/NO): NO